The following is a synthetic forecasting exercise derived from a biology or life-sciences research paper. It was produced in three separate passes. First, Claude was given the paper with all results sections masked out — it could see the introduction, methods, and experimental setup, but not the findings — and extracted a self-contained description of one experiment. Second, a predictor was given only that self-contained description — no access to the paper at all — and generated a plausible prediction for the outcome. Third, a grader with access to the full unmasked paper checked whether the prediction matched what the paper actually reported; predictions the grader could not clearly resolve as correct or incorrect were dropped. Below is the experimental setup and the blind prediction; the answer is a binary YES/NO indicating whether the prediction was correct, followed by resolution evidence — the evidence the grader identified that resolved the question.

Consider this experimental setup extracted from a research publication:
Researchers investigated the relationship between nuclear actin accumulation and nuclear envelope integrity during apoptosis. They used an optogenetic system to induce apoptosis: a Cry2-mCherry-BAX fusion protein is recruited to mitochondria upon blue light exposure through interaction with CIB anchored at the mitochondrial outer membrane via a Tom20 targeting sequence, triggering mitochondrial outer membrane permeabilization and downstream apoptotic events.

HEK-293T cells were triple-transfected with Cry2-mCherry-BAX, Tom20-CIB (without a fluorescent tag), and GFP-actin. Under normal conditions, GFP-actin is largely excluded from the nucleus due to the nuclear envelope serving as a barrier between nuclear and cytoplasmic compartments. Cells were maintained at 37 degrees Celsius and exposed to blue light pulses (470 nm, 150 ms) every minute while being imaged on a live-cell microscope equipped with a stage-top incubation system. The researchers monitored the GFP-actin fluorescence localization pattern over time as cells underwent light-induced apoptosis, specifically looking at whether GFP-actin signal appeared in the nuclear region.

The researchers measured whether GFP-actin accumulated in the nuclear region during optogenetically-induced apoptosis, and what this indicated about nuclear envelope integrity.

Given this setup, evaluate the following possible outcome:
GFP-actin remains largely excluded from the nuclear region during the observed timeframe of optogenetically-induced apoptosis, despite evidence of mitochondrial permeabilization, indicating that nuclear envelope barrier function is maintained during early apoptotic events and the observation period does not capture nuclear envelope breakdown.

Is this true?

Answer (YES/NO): NO